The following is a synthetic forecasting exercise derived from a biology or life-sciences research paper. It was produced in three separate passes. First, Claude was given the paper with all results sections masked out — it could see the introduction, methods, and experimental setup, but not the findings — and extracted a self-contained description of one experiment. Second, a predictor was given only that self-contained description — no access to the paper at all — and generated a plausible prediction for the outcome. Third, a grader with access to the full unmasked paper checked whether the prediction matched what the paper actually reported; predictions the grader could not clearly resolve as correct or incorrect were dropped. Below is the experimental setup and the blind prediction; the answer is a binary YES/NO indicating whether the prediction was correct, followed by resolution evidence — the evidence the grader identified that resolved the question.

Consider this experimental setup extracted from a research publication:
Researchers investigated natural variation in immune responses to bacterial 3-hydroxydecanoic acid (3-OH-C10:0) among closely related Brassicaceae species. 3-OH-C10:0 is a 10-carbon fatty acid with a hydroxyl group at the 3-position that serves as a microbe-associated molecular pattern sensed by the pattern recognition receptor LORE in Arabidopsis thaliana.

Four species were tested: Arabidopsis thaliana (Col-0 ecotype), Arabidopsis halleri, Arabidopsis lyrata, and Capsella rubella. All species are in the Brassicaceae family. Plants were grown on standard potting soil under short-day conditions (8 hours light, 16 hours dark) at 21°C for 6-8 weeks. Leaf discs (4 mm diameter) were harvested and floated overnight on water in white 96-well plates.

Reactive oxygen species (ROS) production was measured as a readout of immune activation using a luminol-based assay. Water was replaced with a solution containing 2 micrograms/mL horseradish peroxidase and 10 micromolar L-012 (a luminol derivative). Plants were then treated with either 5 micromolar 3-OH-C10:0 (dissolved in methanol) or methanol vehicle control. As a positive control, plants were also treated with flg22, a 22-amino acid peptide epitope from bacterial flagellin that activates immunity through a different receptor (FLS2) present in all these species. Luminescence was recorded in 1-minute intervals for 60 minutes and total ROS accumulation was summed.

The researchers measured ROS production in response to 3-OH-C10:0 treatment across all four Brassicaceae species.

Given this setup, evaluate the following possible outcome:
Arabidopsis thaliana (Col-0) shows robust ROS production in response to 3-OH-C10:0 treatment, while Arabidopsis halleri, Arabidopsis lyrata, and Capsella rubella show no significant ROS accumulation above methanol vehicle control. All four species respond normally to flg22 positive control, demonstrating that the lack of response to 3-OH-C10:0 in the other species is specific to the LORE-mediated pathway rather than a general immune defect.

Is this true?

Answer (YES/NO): NO